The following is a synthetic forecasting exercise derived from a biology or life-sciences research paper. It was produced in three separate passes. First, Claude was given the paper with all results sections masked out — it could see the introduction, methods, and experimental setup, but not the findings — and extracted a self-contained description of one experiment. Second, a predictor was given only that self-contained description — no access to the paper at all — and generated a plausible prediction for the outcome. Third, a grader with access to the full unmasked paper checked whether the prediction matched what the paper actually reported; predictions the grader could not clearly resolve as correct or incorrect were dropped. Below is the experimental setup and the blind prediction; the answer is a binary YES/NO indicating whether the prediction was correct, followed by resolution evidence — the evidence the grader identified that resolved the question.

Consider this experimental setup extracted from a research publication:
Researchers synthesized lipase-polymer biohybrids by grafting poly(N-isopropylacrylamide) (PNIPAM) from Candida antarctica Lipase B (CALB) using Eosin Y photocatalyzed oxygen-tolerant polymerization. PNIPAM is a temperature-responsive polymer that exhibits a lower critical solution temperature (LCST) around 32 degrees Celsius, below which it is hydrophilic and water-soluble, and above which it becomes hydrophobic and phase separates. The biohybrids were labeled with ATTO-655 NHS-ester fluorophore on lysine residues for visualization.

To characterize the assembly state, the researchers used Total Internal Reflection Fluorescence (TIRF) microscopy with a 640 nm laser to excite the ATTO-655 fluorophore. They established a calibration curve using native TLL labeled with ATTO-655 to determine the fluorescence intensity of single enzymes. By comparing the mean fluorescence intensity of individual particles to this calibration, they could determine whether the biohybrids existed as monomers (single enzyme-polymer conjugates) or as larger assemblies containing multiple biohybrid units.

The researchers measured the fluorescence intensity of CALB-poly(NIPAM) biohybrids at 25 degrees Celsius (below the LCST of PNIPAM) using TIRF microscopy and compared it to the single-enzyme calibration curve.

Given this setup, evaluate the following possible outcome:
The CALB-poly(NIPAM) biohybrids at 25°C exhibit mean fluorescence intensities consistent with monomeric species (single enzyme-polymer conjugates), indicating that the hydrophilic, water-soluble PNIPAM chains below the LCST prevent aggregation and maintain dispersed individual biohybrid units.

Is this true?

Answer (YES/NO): YES